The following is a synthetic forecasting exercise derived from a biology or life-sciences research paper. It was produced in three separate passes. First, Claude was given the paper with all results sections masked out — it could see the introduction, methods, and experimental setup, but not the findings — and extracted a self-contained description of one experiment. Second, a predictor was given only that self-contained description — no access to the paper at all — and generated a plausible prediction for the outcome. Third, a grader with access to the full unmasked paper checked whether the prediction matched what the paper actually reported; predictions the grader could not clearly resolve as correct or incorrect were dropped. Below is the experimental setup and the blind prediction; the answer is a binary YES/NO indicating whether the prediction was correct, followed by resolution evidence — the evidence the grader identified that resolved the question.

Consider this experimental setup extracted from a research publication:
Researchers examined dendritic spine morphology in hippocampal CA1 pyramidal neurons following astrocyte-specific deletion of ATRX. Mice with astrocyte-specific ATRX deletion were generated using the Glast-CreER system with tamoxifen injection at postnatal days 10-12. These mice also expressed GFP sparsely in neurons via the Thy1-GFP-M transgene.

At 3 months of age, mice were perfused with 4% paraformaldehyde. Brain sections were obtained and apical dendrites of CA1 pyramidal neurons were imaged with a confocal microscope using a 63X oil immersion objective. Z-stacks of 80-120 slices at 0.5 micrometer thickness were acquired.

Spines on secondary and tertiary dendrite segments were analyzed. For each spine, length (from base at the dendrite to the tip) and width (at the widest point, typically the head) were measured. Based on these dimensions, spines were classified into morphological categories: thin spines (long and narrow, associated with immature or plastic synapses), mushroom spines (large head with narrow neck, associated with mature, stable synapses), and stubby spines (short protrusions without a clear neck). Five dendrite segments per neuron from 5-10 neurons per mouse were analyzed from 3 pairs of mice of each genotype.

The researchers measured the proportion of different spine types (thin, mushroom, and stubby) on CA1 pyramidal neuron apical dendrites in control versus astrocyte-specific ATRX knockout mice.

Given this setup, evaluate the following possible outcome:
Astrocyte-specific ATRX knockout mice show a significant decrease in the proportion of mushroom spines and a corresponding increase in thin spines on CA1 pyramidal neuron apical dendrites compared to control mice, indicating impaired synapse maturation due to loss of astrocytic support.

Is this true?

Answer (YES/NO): NO